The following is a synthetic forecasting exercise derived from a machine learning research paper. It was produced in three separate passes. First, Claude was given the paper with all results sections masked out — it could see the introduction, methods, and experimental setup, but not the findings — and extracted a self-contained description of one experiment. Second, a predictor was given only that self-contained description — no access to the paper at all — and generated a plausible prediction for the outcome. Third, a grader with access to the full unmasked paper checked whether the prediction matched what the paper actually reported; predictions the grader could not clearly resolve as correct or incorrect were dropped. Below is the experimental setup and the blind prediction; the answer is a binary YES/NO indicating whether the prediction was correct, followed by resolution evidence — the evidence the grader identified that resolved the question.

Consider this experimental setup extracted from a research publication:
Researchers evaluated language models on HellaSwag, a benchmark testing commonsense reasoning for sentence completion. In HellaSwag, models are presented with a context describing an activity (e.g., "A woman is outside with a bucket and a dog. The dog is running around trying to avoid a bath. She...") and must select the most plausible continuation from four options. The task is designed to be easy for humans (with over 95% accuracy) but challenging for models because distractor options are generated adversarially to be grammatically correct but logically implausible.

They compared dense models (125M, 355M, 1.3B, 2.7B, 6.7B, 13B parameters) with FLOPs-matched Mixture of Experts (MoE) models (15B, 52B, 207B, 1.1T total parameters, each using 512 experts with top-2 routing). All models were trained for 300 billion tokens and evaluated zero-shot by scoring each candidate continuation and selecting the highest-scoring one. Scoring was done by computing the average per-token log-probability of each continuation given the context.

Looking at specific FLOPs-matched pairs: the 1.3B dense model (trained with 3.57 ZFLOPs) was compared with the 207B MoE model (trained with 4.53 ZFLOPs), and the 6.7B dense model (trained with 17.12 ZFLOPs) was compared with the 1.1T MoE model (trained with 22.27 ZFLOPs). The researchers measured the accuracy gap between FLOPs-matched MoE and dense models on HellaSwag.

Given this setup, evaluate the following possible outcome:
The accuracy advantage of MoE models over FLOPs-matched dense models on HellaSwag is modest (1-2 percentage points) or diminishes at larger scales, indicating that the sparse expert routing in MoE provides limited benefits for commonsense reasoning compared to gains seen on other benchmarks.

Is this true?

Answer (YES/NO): NO